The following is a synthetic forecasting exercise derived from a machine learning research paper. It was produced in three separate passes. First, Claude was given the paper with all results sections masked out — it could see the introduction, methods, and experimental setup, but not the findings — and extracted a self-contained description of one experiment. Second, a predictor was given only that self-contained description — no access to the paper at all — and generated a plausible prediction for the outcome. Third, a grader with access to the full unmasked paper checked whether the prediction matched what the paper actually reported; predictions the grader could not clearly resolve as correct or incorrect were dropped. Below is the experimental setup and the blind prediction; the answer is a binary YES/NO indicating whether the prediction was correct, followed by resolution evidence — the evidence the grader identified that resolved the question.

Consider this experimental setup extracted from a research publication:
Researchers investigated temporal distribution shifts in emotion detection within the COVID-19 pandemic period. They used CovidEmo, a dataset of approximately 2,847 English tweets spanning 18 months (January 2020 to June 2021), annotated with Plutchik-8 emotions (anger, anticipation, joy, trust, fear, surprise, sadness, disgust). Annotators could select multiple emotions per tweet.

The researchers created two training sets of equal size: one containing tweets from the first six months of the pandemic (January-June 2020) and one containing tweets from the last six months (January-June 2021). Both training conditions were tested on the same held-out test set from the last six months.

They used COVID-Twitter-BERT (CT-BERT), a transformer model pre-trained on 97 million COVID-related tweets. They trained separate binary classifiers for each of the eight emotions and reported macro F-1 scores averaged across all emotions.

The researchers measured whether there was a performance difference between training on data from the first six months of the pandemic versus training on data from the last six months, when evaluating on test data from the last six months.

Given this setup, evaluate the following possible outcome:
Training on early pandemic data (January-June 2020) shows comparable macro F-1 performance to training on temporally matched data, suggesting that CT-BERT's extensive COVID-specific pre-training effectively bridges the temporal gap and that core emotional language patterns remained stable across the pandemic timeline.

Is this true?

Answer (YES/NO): NO